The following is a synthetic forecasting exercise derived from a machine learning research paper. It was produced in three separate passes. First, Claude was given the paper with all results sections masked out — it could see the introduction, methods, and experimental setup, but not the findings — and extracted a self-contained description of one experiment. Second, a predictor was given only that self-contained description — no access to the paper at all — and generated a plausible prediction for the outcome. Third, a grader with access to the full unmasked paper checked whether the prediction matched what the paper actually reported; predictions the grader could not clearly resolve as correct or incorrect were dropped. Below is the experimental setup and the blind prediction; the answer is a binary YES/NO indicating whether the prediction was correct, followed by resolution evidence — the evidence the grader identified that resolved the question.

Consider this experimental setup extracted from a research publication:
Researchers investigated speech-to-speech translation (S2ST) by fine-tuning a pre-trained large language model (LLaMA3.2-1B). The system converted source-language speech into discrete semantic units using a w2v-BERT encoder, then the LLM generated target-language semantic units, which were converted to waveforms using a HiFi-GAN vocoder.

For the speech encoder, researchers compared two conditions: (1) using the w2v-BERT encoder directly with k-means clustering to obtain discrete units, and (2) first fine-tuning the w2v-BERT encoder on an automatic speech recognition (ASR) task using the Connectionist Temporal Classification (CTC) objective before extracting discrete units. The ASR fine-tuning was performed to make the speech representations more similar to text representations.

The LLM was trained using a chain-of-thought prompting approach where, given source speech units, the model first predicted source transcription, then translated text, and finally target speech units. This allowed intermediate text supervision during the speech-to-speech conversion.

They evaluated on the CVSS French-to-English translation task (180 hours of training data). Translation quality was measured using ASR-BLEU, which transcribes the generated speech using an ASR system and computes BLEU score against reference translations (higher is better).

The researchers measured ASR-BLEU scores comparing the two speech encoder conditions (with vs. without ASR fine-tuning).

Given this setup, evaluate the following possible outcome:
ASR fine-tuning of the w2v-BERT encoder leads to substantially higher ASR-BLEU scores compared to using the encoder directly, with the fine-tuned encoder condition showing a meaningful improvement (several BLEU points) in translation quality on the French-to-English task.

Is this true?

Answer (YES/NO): YES